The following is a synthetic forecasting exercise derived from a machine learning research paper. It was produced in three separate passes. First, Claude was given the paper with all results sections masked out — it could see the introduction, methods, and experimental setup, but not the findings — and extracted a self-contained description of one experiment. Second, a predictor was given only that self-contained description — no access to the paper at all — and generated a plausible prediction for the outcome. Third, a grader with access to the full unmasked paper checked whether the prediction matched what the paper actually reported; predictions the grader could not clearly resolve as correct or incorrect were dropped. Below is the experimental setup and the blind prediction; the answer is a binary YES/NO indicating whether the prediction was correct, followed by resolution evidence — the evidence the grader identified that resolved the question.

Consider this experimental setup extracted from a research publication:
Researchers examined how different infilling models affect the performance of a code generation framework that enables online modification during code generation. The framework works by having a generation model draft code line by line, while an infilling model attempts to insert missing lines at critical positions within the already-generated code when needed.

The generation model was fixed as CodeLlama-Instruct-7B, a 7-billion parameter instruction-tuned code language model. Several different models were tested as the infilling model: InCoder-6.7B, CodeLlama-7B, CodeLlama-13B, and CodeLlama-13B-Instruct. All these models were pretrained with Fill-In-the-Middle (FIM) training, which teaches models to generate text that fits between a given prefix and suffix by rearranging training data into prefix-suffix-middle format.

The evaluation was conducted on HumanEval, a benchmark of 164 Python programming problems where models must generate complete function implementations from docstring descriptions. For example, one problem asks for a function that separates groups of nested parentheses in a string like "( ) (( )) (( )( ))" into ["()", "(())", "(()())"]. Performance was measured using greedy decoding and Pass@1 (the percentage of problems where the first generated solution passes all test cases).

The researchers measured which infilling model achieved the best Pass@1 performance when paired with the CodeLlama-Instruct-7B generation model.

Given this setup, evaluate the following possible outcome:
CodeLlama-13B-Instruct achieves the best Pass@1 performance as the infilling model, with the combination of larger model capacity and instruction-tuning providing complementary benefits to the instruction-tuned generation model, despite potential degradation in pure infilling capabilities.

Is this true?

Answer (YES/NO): NO